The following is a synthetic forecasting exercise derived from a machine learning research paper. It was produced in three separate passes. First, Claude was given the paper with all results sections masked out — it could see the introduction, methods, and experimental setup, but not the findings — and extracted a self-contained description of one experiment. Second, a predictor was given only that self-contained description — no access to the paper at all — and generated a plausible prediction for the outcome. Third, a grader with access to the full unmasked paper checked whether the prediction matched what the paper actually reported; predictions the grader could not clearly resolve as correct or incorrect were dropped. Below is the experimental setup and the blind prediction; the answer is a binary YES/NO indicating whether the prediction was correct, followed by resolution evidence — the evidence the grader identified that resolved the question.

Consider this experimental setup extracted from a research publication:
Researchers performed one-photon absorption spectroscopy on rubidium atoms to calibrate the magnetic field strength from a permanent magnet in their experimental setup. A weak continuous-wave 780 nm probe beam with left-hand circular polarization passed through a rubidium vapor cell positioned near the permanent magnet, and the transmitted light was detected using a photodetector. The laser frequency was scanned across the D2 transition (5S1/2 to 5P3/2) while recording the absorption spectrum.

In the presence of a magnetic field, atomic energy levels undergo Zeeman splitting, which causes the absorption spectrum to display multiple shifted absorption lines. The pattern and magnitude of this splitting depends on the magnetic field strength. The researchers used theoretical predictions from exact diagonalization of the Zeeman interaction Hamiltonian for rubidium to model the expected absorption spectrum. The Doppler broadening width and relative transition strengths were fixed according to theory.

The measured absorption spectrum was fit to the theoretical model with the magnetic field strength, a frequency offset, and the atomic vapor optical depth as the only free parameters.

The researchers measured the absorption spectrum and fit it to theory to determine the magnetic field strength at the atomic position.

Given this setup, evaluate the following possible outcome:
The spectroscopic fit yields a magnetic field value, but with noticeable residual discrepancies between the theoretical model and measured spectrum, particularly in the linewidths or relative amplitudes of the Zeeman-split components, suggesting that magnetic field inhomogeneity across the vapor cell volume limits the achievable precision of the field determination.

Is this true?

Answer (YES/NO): NO